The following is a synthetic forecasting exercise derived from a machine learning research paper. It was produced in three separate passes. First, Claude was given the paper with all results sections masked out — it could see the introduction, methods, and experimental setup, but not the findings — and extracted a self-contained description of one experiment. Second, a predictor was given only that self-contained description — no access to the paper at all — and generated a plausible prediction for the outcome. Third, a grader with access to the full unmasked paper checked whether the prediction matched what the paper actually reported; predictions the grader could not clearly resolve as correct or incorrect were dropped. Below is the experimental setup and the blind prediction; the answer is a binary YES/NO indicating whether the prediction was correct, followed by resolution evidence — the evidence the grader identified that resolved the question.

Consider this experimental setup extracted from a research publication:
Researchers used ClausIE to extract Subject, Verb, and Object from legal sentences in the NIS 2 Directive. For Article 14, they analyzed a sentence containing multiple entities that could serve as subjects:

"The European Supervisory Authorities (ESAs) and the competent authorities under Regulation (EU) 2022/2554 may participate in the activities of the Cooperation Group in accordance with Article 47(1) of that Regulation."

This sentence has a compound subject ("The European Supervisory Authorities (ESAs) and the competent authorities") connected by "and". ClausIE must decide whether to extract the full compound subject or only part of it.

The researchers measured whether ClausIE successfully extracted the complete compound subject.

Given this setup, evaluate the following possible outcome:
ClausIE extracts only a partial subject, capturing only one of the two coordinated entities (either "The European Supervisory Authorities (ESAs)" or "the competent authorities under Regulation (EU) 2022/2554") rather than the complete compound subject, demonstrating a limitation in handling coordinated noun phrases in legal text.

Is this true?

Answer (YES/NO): YES